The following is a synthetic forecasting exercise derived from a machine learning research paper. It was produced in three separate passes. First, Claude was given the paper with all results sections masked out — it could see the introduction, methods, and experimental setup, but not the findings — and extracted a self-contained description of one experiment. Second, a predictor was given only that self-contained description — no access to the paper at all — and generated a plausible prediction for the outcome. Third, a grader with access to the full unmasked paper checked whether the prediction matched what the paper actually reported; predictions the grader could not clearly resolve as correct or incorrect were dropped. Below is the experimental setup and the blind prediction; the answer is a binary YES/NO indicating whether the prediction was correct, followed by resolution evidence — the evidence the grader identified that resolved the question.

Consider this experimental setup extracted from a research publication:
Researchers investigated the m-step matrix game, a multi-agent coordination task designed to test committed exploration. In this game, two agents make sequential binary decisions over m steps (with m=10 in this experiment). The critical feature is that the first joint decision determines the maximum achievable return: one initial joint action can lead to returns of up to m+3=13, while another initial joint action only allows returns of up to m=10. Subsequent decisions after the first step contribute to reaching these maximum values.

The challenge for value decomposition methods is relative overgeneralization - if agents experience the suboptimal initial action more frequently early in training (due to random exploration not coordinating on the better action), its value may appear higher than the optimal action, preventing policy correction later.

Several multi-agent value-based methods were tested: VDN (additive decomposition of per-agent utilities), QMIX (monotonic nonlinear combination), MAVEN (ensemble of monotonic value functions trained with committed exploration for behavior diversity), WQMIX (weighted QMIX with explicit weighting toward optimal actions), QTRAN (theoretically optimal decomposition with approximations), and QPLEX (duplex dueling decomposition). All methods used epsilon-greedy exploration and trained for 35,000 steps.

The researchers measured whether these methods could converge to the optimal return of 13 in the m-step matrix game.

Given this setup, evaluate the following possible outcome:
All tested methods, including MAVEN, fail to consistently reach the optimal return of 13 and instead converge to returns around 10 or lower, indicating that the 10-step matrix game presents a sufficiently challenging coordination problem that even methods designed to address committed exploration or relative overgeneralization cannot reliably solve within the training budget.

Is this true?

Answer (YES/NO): NO